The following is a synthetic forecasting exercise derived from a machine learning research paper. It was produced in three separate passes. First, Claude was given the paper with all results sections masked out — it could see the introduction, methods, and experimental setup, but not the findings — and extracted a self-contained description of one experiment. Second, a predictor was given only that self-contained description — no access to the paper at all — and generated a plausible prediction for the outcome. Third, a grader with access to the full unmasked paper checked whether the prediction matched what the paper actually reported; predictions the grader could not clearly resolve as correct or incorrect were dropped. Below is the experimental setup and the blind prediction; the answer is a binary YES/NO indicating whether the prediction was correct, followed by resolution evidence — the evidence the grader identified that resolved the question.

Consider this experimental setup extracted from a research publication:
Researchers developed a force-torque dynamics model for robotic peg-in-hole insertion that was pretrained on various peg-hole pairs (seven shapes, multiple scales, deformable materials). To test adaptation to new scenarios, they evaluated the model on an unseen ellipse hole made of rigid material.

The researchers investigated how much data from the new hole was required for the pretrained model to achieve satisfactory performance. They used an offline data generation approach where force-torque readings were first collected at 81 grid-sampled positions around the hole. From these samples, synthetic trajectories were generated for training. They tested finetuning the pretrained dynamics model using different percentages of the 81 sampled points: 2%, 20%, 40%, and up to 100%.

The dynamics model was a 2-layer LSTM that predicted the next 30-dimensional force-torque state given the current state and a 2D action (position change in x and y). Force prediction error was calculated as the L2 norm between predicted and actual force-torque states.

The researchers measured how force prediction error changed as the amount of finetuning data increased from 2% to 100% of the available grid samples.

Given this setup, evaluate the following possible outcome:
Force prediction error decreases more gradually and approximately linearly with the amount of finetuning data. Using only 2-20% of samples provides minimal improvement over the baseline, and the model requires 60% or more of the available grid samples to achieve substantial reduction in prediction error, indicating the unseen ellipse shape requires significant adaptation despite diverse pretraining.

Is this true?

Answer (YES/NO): NO